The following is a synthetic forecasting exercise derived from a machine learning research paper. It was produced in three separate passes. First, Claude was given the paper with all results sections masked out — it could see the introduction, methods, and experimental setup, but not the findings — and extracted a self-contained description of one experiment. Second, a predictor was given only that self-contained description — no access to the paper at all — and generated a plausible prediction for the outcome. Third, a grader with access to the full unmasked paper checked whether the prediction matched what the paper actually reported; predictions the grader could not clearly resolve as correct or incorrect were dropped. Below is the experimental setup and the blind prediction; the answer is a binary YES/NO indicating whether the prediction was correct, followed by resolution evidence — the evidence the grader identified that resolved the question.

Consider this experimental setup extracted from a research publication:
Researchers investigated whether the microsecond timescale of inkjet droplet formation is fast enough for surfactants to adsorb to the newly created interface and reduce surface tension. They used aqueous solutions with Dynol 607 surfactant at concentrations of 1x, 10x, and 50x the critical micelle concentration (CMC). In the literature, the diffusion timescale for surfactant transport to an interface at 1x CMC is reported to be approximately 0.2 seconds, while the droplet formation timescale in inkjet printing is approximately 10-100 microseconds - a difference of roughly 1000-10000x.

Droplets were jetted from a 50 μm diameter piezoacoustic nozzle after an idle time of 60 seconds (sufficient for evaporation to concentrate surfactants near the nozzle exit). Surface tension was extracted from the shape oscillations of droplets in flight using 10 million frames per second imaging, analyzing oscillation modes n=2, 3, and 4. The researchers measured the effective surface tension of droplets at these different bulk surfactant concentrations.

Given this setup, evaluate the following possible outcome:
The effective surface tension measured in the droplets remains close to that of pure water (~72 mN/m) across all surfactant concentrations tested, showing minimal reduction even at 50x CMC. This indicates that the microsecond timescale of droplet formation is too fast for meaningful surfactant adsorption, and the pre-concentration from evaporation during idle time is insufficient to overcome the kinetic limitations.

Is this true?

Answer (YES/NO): NO